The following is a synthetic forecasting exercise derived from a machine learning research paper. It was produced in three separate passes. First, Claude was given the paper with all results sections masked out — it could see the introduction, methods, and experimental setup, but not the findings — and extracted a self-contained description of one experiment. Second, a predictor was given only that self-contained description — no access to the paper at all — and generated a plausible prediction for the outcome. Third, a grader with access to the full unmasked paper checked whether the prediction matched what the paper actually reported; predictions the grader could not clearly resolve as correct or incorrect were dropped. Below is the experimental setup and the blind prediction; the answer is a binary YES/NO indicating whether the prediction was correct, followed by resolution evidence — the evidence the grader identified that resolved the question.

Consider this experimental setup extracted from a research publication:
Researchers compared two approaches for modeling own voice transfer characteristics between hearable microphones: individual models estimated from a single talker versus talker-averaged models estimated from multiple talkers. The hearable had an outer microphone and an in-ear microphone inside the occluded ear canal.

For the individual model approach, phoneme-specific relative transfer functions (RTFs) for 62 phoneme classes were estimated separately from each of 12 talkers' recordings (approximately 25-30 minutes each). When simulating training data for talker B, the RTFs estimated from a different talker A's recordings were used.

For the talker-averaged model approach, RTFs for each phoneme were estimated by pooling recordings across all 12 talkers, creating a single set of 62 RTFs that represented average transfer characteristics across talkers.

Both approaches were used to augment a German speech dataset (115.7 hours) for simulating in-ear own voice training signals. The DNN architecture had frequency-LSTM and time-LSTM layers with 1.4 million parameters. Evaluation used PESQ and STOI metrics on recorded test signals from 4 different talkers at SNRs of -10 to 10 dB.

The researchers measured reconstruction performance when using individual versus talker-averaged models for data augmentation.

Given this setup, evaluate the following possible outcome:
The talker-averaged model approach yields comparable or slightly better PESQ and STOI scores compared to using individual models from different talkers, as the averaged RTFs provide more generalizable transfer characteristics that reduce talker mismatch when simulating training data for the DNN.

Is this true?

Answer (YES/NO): NO